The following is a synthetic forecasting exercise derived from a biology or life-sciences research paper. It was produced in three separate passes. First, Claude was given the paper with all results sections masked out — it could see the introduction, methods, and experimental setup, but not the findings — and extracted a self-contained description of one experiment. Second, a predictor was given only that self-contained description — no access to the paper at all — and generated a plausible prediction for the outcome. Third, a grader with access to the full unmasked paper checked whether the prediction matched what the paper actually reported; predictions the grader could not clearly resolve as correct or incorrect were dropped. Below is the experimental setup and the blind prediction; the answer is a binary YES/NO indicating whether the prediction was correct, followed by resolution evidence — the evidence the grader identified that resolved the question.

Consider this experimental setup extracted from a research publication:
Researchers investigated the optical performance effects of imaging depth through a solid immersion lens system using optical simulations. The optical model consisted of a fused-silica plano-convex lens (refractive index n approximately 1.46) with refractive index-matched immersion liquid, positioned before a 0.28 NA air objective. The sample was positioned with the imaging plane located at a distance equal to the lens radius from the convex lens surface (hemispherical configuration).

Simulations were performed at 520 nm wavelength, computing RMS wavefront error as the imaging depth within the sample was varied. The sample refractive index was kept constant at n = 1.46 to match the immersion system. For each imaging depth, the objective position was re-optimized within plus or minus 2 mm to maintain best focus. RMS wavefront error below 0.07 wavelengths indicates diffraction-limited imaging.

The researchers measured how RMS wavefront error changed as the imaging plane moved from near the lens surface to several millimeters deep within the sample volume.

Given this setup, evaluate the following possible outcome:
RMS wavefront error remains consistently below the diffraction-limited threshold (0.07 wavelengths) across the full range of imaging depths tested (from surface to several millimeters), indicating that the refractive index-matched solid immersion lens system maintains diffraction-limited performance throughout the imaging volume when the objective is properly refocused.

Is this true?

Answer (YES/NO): YES